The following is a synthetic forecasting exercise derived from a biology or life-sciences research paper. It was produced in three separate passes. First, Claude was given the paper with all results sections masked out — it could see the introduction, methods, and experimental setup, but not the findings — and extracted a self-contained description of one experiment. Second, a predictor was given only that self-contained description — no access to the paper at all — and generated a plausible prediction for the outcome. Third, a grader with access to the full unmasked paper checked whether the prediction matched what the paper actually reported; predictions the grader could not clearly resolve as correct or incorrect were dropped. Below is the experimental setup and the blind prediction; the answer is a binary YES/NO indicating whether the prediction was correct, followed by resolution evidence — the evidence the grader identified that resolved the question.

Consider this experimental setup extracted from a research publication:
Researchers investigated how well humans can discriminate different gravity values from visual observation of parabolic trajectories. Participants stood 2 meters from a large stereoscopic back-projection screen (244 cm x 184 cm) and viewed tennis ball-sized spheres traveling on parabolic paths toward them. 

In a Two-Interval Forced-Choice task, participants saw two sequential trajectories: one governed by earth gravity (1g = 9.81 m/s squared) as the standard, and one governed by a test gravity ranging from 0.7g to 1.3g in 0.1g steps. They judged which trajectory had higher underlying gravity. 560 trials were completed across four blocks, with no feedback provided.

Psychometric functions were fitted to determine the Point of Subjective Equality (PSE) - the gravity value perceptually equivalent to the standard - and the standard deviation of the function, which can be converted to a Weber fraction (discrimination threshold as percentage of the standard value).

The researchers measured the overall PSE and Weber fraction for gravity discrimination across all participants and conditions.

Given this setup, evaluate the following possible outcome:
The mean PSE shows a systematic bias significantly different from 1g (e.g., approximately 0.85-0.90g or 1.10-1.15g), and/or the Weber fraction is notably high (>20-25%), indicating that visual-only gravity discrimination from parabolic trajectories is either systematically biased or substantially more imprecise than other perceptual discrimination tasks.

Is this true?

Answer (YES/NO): YES